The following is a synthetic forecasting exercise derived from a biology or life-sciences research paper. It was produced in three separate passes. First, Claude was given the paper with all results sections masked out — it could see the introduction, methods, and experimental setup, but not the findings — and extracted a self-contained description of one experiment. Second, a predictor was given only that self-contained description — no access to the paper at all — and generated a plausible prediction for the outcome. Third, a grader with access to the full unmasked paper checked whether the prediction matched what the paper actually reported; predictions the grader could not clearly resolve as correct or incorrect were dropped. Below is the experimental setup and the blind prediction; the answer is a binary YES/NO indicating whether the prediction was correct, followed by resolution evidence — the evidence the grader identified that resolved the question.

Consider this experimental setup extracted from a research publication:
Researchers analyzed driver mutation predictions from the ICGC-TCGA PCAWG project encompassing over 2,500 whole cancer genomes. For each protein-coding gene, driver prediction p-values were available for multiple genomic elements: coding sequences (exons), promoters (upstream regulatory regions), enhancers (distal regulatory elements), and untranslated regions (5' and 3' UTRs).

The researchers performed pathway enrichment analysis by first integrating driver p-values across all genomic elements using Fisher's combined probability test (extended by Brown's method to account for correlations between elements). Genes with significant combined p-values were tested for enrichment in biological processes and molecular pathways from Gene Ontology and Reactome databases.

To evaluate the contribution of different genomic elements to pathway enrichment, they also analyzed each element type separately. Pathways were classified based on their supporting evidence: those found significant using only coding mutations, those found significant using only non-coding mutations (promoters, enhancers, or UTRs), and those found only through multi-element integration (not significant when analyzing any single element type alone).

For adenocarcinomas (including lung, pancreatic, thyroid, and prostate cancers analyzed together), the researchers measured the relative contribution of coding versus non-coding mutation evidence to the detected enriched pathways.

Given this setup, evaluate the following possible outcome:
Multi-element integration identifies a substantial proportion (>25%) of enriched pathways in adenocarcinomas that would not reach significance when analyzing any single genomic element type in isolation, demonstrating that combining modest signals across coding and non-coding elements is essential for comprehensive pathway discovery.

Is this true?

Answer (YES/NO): NO